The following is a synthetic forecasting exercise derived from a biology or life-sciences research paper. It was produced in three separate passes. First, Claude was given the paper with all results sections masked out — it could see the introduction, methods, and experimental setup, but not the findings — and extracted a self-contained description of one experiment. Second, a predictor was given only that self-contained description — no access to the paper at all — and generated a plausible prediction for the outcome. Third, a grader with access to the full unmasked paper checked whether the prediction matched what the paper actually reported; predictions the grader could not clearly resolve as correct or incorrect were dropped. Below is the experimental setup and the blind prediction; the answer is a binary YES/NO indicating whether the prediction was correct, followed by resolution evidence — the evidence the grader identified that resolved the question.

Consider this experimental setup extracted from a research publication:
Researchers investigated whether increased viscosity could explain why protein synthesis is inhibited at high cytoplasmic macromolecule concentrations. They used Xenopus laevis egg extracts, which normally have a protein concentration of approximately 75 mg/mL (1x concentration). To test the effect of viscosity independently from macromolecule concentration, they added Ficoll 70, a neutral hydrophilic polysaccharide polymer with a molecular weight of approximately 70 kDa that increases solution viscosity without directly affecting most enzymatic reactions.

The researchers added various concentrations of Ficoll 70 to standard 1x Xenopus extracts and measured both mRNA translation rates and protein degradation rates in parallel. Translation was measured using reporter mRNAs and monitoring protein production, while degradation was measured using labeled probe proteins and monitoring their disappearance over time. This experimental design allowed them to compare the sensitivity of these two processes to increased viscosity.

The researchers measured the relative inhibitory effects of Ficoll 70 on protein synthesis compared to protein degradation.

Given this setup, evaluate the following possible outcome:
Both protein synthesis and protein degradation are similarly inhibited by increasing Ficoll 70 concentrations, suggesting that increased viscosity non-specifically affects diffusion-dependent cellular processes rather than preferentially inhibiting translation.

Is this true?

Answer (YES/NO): NO